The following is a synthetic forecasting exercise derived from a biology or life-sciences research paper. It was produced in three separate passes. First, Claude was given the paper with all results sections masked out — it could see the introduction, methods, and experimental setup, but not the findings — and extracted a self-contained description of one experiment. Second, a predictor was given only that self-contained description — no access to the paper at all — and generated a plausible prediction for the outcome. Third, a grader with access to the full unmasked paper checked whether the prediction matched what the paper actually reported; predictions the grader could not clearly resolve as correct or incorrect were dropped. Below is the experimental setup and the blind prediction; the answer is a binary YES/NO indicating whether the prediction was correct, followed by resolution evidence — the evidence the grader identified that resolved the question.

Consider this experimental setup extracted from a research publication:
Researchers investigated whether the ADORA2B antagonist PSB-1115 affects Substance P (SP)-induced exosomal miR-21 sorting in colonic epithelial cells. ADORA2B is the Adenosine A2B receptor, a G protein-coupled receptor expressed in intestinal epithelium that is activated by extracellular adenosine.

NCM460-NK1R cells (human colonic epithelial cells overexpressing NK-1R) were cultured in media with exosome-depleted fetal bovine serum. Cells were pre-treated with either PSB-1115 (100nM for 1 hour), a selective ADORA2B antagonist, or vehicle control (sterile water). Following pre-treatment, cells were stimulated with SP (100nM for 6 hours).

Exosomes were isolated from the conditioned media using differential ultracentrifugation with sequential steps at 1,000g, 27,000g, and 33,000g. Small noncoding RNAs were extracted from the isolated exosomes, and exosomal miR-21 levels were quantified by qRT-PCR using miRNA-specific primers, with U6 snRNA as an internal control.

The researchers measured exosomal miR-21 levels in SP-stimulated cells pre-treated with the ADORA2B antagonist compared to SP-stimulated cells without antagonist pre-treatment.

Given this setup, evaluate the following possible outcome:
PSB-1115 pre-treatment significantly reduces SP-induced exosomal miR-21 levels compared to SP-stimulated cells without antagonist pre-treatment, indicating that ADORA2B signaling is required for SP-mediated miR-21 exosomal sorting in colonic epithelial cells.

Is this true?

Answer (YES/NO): YES